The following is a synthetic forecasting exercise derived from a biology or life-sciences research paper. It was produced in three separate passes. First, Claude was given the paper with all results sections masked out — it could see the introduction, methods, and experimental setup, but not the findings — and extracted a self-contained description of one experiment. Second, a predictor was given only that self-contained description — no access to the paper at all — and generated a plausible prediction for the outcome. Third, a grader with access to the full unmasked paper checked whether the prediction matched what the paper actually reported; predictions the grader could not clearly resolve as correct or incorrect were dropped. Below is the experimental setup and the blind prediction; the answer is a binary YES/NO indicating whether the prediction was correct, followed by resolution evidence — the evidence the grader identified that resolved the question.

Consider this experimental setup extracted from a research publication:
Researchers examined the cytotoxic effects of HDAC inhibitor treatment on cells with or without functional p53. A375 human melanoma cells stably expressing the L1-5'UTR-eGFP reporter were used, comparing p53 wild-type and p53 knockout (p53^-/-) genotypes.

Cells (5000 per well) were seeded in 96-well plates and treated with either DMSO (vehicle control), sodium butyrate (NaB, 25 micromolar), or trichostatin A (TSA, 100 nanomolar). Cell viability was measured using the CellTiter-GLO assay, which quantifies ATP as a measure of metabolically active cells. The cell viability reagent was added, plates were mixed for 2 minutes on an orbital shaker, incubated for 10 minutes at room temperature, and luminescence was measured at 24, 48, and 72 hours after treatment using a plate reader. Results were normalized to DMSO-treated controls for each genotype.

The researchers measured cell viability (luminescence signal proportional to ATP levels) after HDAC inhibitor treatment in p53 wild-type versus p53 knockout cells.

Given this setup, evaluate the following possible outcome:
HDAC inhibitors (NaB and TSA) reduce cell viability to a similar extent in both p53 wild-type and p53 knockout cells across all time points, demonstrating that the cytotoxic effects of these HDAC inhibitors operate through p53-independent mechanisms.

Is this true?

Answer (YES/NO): YES